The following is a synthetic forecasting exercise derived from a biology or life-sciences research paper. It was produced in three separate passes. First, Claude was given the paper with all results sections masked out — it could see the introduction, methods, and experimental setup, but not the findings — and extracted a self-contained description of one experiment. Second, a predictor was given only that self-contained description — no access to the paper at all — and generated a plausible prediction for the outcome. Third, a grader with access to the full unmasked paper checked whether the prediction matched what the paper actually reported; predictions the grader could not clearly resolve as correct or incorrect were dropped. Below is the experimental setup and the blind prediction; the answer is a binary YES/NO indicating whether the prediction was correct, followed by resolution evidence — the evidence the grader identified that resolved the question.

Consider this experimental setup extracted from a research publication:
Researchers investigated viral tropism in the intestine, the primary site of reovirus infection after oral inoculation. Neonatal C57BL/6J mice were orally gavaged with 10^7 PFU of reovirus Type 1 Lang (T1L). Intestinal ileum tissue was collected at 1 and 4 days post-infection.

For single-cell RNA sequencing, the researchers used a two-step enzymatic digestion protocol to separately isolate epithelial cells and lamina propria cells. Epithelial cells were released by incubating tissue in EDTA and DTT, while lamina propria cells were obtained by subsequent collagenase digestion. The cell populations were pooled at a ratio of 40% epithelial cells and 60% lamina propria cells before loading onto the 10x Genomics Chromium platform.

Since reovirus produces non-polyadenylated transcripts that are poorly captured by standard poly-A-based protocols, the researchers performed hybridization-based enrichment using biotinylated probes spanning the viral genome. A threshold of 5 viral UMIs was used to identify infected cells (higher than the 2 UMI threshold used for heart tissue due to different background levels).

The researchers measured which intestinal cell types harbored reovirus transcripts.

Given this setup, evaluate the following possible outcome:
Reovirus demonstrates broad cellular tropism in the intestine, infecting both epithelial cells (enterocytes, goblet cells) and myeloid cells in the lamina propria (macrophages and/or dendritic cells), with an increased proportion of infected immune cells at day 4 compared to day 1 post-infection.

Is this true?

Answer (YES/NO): NO